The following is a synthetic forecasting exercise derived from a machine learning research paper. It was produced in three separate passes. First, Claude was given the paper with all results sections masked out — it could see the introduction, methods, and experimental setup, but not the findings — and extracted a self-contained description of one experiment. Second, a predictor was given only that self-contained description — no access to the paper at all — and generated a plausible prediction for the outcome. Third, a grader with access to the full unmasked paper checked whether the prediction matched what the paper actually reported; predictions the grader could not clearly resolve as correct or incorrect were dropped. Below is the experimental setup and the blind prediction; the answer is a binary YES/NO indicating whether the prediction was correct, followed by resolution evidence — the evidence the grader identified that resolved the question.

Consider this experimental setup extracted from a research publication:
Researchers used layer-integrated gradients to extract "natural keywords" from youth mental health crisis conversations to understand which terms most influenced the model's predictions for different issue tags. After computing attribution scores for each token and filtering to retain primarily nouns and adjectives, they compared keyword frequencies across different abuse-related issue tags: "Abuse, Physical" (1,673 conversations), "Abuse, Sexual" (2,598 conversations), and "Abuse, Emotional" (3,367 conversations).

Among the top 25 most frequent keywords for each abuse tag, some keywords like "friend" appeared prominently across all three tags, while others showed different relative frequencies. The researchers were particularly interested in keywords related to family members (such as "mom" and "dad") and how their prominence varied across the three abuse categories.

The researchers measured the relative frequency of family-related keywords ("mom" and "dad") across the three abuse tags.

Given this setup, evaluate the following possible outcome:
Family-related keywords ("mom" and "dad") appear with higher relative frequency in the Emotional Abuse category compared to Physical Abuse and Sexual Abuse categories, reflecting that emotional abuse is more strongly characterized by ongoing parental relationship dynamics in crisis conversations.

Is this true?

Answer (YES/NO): NO